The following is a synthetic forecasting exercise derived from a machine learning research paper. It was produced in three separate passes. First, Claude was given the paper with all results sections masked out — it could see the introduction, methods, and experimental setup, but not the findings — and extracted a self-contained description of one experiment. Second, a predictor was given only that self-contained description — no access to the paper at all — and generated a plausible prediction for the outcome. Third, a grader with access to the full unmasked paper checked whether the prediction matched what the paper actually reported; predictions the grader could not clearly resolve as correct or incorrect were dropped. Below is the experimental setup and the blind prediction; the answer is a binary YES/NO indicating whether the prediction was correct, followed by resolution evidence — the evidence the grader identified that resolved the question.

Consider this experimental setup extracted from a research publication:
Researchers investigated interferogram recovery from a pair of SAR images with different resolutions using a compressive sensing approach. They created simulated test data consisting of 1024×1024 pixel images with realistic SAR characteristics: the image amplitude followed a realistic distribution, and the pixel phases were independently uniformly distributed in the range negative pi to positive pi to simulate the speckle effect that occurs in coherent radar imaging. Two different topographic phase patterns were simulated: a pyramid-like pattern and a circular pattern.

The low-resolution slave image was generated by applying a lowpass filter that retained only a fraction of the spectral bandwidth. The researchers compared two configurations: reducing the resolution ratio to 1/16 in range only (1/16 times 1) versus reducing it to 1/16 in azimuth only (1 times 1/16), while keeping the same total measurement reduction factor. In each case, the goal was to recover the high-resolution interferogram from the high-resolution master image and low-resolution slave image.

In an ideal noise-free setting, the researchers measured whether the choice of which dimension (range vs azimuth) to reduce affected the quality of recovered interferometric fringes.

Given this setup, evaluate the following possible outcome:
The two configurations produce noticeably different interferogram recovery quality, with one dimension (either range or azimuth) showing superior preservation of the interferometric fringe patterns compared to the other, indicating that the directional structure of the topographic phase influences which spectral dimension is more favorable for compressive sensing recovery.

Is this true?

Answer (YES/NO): NO